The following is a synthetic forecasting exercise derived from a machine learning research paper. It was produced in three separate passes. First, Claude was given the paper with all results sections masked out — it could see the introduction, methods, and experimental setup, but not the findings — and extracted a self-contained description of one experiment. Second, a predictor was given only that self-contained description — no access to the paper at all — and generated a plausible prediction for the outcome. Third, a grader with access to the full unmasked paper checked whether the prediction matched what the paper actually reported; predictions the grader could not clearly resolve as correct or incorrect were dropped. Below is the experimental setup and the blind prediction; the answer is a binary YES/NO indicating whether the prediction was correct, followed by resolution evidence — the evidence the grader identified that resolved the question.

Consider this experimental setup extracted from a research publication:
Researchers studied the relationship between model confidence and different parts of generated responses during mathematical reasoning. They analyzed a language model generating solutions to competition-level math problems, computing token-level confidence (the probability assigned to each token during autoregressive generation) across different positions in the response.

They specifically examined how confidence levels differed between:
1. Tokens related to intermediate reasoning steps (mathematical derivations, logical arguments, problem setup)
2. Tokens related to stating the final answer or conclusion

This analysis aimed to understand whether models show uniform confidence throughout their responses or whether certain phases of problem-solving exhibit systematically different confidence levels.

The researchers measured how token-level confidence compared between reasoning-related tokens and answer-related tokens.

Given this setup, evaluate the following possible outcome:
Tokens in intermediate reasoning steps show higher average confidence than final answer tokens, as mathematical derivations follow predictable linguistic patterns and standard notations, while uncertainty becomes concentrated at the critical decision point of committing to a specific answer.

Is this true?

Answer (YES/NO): NO